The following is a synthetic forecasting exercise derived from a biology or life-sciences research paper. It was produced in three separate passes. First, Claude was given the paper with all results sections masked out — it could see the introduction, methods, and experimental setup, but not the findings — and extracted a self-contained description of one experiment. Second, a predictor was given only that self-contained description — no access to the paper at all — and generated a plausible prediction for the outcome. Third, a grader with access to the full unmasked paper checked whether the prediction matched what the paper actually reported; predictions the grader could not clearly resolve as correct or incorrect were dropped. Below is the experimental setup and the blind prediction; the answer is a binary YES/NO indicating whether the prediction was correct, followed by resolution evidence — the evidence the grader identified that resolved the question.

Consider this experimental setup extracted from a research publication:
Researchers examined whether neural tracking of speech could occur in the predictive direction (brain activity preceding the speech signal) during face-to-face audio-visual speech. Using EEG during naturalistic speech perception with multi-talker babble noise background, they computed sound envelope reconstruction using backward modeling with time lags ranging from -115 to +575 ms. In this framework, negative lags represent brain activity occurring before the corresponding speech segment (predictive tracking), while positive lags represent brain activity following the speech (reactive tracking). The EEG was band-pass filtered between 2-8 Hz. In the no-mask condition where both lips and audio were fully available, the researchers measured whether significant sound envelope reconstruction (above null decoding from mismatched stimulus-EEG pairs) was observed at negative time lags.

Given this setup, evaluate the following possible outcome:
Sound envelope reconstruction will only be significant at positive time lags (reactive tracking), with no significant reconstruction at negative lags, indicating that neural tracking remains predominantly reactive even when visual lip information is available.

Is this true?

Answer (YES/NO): NO